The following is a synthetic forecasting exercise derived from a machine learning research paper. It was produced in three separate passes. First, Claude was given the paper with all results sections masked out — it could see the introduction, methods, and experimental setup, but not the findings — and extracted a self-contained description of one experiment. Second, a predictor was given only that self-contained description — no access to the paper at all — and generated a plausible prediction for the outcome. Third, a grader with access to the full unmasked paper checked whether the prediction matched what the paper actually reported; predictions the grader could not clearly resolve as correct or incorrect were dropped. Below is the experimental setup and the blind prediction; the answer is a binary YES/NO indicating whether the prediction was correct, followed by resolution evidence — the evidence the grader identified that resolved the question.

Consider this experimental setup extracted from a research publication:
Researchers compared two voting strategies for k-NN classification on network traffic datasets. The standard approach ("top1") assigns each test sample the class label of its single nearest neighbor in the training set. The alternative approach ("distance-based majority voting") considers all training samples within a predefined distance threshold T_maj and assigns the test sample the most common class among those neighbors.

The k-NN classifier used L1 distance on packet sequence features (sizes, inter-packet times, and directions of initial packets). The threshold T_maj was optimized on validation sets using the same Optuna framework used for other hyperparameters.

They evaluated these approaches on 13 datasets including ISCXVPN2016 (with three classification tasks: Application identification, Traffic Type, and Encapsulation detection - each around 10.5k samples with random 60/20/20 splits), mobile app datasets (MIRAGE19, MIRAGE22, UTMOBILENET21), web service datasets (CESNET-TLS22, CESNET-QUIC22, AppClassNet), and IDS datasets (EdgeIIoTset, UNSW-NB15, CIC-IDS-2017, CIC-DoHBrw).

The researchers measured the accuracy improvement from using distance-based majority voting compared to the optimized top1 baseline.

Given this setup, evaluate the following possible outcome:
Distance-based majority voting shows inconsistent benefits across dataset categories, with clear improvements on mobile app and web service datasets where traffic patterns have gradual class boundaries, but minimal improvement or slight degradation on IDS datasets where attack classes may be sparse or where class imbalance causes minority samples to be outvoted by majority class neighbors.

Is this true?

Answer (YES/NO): NO